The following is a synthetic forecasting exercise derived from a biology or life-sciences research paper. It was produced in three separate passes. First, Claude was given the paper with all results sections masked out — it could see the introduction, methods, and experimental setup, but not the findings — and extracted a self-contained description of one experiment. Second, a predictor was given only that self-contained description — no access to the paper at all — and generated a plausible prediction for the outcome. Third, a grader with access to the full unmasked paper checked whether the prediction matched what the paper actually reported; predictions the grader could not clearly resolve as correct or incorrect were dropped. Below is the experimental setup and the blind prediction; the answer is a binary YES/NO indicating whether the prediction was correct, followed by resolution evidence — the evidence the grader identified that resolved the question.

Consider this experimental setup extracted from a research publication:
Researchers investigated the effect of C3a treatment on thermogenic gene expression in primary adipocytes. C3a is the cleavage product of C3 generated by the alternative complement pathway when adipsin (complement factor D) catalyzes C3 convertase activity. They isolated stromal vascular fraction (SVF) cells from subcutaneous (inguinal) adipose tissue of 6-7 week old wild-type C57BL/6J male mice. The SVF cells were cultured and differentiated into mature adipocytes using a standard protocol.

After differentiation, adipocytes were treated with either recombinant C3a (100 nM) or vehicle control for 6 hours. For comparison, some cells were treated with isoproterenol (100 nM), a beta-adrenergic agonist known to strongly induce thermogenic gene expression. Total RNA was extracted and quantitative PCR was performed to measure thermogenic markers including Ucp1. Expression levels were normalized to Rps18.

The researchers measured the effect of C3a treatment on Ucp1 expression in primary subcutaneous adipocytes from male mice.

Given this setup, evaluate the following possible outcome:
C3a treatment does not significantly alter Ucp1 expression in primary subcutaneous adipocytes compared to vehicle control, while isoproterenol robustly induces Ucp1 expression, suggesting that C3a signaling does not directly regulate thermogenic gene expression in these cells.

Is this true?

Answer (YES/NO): NO